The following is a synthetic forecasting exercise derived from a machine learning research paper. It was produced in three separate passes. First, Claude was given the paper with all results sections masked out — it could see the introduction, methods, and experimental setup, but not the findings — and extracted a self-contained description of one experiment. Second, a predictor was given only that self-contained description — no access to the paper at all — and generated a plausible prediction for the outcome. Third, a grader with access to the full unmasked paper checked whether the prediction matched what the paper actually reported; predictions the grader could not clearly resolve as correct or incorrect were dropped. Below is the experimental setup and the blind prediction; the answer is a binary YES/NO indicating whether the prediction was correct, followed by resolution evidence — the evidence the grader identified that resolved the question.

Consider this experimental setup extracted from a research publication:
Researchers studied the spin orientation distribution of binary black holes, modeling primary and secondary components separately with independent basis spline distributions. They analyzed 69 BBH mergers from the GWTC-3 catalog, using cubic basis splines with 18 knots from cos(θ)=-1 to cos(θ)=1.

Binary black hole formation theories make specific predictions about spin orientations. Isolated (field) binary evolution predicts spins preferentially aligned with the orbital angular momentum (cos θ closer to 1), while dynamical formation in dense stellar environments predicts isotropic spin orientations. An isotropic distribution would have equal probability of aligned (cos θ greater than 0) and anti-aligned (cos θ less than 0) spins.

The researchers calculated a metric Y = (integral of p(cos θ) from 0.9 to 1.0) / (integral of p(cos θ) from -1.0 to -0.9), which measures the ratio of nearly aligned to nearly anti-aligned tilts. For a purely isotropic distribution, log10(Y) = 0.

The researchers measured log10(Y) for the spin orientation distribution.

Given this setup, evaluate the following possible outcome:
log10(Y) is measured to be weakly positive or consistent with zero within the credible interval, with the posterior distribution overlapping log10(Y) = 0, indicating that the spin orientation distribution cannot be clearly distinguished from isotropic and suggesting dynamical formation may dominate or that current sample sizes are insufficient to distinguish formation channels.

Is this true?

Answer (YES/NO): YES